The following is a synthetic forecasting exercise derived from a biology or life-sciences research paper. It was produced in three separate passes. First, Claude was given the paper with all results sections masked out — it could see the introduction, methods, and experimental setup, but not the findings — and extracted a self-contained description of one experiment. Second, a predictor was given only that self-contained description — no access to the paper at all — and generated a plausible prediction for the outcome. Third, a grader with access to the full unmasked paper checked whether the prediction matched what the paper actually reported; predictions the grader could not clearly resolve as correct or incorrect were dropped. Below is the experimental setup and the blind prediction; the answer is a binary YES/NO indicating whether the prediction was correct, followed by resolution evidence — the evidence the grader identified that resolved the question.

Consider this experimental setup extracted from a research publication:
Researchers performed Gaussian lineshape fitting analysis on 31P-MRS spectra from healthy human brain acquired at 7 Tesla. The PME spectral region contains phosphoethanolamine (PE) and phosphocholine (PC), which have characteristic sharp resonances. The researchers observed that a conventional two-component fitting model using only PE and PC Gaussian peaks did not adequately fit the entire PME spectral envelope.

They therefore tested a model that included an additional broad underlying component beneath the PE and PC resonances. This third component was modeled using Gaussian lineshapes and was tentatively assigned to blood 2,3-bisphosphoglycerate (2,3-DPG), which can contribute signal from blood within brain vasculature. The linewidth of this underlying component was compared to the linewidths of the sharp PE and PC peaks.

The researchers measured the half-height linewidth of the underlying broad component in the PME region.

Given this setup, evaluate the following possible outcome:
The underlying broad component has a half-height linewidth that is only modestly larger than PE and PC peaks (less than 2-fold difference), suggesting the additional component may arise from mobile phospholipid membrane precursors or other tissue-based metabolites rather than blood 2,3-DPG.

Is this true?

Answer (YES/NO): NO